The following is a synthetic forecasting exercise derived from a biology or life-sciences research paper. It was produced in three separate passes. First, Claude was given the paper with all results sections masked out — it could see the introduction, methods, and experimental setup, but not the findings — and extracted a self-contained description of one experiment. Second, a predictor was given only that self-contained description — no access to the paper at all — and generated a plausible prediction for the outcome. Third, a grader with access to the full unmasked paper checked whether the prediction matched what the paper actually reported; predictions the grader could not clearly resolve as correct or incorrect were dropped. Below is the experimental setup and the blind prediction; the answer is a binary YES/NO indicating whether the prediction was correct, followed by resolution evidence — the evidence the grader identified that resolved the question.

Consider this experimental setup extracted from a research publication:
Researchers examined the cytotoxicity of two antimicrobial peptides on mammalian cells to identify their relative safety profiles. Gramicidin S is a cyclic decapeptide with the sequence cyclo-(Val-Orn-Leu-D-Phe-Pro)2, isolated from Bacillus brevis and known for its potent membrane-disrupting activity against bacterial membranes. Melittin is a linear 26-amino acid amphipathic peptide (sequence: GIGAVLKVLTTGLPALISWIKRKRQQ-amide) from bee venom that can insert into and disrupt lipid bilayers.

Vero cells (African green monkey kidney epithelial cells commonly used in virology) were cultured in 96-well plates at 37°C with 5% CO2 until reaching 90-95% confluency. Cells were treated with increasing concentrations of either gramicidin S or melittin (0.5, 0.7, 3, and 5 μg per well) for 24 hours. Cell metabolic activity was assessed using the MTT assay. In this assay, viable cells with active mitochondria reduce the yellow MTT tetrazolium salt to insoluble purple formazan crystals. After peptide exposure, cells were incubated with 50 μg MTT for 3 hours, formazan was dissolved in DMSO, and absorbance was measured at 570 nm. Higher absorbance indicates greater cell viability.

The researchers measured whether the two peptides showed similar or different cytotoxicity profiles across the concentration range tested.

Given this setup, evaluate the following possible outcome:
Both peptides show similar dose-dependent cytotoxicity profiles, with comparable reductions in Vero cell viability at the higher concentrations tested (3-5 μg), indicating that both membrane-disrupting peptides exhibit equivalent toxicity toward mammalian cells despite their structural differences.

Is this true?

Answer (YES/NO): NO